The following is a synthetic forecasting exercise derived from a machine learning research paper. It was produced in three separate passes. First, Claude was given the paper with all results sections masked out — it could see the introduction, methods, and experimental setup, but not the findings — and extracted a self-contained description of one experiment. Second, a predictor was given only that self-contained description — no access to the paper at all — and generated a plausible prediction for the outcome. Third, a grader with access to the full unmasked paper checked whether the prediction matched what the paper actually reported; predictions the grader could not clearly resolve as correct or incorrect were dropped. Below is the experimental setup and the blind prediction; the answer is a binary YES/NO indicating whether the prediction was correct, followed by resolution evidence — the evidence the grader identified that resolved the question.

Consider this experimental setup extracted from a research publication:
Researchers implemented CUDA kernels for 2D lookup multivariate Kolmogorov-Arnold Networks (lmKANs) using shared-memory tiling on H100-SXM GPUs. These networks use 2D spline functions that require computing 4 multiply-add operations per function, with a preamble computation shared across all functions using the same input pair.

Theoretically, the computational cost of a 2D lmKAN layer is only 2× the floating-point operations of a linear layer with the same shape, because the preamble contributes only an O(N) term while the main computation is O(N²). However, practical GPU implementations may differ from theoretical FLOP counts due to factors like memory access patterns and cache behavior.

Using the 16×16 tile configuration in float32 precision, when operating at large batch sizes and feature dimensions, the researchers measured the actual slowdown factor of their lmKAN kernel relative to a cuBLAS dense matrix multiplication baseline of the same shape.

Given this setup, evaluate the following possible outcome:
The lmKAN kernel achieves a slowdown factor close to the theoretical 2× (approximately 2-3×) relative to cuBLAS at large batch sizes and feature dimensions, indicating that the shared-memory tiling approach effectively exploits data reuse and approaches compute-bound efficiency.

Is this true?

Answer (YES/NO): NO